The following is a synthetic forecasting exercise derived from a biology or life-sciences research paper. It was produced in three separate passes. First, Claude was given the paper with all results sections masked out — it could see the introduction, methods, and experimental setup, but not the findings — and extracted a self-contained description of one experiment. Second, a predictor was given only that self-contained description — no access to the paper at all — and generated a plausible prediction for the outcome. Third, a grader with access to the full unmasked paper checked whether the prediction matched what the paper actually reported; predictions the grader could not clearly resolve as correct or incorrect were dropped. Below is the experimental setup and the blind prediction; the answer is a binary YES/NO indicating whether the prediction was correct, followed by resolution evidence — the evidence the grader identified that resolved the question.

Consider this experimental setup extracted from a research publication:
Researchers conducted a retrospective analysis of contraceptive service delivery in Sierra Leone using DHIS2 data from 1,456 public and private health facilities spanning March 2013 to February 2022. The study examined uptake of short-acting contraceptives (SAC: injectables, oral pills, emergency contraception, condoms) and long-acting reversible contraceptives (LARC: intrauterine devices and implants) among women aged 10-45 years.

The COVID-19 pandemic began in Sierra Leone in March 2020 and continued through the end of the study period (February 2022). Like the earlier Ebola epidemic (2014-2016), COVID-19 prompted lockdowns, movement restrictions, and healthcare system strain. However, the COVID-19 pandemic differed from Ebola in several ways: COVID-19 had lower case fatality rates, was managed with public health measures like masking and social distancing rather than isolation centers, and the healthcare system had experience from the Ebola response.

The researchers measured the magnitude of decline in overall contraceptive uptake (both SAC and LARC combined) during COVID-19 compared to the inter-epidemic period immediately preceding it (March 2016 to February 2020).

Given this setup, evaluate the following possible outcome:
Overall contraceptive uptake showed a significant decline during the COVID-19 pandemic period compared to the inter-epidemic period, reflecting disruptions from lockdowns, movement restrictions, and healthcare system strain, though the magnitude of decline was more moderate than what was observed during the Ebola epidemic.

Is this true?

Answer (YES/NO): NO